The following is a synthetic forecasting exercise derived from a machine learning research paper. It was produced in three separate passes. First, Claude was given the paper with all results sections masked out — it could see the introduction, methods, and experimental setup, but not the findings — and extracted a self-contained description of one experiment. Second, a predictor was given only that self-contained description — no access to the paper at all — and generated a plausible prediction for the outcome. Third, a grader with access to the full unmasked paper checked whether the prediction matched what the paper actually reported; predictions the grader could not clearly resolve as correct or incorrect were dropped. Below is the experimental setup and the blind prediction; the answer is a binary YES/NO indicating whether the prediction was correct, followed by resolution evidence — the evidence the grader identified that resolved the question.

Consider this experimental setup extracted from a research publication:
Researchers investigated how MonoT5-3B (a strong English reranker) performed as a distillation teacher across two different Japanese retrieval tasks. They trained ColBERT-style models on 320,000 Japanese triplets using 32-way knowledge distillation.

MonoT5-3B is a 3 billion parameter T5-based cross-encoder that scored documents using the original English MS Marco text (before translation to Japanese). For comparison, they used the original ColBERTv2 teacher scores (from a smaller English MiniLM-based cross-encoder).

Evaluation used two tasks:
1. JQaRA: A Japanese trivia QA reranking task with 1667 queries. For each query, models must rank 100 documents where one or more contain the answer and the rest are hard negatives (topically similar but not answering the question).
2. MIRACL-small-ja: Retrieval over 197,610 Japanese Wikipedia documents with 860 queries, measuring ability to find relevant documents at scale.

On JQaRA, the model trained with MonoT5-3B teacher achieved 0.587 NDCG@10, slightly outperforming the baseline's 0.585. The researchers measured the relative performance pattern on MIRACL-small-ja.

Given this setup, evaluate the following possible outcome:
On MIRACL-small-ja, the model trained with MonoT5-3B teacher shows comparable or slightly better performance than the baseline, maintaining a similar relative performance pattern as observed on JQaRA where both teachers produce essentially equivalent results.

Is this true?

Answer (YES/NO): NO